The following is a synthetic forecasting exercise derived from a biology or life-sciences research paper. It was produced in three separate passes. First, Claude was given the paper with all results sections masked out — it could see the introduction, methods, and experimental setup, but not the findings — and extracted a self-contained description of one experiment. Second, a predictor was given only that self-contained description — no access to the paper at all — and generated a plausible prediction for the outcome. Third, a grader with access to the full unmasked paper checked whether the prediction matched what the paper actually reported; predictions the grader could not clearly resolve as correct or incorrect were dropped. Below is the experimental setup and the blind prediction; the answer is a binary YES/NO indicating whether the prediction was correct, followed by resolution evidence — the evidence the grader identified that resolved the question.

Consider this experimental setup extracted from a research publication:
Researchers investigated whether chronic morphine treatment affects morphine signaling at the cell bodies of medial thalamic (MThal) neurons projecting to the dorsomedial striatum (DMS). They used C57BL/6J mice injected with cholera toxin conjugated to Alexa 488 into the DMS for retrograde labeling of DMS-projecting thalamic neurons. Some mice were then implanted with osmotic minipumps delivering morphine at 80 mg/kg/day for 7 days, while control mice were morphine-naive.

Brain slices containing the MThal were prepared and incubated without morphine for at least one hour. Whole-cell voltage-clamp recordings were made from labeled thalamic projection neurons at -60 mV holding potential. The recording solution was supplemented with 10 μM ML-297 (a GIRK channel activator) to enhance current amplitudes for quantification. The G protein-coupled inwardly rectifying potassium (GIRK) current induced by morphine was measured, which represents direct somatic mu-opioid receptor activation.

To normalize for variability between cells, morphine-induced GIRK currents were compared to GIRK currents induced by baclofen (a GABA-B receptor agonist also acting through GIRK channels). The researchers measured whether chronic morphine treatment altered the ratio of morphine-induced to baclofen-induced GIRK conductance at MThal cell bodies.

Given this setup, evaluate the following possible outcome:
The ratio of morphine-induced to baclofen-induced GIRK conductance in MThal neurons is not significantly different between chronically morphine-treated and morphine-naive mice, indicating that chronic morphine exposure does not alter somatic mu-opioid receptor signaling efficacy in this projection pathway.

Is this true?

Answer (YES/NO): YES